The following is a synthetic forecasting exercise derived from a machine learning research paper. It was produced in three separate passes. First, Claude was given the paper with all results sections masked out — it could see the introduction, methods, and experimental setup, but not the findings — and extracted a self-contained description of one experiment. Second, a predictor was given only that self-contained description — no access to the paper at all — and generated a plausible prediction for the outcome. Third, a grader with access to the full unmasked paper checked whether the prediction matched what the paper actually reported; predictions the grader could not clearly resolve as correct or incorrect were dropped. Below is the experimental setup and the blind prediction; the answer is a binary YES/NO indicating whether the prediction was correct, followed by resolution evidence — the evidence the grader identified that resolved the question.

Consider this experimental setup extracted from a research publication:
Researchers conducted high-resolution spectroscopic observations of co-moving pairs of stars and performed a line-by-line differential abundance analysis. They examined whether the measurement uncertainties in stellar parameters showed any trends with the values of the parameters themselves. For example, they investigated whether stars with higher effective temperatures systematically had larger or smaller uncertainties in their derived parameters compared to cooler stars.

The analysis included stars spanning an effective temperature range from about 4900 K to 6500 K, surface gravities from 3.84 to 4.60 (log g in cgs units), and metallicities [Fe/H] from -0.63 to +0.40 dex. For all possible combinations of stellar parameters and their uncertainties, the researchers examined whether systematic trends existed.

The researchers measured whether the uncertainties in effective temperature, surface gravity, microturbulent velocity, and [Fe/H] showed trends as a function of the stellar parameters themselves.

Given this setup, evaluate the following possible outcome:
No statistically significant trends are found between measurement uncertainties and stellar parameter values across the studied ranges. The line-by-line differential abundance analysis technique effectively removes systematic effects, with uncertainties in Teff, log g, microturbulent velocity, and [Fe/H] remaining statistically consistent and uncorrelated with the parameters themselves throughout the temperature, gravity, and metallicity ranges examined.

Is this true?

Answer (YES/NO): YES